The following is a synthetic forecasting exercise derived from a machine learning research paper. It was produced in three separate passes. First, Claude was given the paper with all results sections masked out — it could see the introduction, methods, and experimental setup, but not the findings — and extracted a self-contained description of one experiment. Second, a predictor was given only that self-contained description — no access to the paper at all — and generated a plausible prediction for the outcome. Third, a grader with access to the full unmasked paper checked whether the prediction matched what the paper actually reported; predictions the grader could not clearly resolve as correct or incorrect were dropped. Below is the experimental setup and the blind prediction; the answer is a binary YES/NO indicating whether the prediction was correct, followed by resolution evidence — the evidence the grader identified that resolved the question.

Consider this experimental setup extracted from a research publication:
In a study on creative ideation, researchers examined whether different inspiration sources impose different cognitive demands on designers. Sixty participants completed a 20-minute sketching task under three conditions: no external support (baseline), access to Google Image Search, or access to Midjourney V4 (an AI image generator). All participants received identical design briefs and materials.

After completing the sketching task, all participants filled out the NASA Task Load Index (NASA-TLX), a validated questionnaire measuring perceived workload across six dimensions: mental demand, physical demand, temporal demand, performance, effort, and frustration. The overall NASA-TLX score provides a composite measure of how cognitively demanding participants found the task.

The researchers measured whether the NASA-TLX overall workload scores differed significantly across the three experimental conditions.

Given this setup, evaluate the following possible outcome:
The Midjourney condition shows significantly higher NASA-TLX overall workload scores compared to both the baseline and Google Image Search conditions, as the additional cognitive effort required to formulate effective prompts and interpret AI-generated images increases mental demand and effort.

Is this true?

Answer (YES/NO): NO